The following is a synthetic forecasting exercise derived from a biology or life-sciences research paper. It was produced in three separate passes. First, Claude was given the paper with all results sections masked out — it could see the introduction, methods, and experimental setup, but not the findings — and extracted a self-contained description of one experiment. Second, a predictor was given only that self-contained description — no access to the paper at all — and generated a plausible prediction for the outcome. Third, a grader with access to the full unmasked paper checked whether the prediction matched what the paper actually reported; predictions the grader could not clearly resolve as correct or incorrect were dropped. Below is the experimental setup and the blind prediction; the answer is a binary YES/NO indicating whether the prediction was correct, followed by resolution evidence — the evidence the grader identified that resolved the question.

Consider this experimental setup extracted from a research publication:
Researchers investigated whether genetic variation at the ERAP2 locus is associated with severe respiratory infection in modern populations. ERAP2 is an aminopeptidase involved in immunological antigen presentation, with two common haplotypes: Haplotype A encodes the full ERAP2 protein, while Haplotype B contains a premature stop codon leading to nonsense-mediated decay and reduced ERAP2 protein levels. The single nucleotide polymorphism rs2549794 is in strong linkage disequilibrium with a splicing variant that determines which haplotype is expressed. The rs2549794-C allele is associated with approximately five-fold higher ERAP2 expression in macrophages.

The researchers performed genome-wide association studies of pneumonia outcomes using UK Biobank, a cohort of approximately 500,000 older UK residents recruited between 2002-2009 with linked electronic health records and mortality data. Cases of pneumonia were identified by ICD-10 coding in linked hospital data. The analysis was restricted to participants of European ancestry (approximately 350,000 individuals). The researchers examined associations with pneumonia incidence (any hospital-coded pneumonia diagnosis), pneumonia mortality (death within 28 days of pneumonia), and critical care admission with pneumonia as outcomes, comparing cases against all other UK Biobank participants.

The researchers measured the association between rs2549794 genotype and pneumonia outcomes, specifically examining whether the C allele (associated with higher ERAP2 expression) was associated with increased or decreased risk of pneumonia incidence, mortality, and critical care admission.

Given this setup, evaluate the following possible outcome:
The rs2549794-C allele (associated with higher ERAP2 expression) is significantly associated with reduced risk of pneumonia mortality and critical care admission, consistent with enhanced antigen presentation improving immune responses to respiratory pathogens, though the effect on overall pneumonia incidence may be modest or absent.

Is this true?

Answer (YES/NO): YES